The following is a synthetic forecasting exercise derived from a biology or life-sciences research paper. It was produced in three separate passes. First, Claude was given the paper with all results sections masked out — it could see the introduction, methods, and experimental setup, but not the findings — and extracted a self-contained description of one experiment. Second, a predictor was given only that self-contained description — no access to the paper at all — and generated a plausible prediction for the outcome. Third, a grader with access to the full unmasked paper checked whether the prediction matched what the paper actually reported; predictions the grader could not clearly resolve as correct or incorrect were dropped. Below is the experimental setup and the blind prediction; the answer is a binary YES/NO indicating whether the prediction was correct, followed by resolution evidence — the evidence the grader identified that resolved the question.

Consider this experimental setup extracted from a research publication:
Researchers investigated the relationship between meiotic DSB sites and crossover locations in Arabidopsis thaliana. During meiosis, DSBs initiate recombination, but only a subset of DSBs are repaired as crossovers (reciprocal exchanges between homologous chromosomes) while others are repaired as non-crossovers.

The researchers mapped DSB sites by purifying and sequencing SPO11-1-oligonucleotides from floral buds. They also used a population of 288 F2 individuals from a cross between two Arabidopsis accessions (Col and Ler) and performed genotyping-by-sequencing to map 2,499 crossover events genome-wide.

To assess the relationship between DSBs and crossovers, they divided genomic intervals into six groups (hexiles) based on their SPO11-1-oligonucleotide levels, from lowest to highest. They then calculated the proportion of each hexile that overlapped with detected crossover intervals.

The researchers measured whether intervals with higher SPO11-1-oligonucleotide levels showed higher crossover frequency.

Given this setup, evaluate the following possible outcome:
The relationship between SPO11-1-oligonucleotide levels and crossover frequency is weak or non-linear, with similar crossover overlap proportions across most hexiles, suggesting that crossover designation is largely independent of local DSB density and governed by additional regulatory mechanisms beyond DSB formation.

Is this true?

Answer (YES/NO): NO